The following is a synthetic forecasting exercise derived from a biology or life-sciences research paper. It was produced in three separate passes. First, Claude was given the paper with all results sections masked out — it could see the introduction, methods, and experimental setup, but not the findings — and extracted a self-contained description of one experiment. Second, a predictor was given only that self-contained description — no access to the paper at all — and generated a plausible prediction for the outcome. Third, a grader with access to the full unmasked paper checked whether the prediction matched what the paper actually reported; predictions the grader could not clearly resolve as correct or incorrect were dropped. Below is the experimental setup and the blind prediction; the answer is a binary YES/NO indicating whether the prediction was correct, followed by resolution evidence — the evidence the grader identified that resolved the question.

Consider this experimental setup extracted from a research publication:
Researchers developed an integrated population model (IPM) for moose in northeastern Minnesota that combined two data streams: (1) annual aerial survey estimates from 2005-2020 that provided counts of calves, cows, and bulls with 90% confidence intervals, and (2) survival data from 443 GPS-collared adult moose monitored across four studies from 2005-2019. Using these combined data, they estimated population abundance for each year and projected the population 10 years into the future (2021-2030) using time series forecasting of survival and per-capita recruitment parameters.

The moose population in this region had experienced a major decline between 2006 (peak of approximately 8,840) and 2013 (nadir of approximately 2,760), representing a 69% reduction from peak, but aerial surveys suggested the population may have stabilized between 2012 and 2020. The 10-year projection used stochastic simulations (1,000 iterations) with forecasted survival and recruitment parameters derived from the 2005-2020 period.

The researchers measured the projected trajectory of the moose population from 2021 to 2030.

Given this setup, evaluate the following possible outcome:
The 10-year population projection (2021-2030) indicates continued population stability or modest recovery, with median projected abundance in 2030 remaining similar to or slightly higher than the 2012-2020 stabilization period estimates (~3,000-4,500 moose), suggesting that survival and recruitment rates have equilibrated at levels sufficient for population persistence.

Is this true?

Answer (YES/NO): NO